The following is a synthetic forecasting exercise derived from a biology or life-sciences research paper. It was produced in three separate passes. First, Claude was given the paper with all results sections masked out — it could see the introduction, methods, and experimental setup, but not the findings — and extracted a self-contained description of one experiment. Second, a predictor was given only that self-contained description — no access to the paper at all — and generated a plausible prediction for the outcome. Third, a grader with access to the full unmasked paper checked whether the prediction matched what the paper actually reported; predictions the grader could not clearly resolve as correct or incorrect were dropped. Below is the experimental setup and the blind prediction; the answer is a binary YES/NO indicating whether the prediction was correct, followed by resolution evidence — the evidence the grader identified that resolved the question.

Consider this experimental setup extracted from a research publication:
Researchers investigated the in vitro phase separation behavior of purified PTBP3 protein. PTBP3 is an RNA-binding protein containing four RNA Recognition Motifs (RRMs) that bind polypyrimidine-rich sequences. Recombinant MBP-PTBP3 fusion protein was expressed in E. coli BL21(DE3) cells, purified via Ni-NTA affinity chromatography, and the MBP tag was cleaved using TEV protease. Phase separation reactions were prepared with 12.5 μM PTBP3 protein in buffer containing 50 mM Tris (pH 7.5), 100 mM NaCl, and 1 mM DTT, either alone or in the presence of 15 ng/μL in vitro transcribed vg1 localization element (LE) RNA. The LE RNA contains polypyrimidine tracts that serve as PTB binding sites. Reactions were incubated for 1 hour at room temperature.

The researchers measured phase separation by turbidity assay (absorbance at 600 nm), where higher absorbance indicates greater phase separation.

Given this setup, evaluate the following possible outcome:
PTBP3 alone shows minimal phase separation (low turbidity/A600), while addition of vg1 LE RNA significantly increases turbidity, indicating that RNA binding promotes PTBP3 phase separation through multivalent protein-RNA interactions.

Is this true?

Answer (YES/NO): YES